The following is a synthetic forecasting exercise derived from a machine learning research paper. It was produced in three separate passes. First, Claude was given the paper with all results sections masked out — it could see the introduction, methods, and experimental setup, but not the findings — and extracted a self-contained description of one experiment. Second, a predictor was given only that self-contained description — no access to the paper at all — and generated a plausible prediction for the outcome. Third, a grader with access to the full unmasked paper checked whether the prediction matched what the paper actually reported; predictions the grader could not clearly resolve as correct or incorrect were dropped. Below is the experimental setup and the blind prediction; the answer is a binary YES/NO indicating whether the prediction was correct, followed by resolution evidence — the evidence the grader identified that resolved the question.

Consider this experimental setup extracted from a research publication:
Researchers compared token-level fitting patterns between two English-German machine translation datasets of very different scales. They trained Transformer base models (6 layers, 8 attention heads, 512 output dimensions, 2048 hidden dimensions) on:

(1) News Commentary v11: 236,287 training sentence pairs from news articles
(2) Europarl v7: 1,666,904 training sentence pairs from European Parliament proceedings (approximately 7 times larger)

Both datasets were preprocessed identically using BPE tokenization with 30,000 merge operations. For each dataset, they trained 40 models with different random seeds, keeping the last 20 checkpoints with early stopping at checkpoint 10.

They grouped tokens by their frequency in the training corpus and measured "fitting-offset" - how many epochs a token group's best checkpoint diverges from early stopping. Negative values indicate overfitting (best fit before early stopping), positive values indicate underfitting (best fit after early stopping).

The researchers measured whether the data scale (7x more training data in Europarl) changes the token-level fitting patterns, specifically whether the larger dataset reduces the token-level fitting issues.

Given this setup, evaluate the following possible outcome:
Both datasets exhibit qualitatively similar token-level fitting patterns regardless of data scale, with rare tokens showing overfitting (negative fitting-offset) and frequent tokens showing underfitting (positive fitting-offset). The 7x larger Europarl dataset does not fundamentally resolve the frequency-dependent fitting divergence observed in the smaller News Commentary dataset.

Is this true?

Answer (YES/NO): NO